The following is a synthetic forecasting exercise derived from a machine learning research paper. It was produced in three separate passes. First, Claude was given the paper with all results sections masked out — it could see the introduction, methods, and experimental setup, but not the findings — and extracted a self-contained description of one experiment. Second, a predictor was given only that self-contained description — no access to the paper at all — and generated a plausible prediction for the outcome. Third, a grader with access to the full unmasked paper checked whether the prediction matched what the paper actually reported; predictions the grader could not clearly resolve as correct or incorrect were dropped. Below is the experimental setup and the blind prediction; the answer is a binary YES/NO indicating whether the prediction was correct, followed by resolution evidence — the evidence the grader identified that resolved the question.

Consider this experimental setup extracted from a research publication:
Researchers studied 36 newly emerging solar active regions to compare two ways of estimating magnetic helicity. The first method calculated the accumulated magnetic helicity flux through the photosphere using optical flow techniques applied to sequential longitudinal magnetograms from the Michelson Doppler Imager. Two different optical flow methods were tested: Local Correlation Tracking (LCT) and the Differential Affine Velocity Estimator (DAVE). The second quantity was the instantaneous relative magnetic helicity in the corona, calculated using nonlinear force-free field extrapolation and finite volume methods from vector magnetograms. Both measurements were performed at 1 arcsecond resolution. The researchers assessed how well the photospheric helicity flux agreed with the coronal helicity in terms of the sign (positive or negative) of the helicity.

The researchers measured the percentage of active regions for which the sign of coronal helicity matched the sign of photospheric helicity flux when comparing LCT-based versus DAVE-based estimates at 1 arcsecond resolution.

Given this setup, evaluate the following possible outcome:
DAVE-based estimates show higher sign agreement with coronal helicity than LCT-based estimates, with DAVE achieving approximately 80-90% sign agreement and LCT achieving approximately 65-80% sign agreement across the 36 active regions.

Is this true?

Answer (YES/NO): YES